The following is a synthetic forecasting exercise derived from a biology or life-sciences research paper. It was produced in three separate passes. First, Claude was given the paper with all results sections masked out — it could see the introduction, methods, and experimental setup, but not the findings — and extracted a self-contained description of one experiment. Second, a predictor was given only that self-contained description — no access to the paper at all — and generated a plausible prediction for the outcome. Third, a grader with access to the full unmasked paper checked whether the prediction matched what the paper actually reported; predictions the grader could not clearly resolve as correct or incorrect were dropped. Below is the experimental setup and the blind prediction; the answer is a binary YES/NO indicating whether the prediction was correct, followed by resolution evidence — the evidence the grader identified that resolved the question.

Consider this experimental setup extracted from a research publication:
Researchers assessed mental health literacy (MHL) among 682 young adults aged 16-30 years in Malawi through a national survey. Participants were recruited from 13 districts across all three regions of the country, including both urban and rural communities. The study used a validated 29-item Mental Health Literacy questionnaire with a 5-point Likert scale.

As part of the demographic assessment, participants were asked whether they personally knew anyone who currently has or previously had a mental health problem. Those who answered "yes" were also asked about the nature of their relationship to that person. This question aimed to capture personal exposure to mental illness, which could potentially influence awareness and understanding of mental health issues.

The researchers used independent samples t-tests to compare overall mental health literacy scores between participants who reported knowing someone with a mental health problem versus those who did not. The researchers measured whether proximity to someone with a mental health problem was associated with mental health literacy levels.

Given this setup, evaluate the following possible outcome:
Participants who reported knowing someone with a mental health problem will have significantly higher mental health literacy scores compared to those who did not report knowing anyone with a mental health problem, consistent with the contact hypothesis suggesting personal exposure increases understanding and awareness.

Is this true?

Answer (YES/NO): NO